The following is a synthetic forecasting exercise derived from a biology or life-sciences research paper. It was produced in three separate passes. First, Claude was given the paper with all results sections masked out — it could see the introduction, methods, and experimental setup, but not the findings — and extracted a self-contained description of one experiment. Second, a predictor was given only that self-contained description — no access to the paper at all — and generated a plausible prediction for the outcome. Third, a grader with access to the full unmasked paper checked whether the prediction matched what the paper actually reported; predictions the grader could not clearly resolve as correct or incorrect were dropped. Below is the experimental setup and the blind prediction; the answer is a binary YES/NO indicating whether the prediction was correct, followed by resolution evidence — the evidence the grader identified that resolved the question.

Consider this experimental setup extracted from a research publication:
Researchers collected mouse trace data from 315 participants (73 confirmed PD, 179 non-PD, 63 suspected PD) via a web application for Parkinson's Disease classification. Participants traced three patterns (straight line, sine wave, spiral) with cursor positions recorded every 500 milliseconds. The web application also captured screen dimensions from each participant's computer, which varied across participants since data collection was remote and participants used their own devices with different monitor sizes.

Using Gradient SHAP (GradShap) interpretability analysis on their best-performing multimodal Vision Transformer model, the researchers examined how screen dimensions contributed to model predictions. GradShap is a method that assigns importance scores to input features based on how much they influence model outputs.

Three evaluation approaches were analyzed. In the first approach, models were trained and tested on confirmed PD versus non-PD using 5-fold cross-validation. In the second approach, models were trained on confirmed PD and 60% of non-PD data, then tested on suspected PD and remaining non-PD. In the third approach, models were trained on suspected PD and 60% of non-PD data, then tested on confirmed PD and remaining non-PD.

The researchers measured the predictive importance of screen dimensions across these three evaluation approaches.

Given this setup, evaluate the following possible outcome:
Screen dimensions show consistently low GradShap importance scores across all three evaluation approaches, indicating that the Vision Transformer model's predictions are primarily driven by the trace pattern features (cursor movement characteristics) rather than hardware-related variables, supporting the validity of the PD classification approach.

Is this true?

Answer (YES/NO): NO